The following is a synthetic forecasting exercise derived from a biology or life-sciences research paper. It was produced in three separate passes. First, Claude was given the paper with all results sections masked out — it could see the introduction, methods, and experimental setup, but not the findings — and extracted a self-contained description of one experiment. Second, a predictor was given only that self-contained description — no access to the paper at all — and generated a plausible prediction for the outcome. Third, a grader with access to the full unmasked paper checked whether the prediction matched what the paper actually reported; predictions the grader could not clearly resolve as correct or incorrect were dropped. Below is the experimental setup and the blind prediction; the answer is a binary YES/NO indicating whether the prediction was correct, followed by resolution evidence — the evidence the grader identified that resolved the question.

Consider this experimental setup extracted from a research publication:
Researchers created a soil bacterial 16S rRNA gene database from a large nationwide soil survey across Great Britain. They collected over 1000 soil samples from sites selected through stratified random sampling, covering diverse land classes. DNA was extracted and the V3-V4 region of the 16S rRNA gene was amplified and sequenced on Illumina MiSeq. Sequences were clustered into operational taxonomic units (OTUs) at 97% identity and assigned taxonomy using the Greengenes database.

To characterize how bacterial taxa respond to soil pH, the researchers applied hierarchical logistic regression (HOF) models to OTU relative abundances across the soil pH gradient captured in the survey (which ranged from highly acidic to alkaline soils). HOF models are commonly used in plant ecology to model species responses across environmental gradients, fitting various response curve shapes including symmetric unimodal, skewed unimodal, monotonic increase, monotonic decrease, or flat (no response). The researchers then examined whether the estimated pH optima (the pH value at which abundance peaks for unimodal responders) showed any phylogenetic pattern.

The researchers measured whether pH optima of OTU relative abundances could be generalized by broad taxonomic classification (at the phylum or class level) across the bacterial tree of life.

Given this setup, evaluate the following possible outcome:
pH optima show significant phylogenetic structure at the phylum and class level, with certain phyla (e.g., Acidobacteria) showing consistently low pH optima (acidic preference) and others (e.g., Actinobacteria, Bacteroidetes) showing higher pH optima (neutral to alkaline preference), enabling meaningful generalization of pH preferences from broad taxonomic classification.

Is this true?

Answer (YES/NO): NO